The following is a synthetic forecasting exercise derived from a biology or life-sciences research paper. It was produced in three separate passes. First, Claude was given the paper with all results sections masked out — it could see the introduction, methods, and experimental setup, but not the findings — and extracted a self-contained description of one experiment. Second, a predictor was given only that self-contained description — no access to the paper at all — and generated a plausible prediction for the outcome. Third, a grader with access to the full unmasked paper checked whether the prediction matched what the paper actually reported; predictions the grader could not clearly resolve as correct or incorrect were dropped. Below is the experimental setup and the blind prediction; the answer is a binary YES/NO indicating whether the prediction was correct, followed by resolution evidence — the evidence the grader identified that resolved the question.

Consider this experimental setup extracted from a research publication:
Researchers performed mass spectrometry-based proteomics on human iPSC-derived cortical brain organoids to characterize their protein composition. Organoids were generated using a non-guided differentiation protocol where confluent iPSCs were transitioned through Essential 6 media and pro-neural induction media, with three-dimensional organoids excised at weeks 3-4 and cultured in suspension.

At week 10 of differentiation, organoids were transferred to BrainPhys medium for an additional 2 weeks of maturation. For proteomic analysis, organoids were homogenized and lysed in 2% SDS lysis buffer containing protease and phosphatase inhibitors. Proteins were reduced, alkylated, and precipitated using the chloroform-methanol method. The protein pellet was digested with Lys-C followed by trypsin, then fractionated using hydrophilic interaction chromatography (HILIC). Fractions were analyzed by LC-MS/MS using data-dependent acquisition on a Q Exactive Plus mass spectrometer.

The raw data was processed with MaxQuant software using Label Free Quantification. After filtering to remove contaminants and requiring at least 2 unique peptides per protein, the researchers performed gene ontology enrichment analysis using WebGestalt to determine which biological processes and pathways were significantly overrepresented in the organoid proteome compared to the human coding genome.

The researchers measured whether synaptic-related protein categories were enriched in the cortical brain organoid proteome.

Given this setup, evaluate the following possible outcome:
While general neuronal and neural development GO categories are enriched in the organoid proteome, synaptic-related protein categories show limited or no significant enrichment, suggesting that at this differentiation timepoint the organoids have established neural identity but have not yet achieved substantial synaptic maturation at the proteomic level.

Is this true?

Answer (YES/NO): NO